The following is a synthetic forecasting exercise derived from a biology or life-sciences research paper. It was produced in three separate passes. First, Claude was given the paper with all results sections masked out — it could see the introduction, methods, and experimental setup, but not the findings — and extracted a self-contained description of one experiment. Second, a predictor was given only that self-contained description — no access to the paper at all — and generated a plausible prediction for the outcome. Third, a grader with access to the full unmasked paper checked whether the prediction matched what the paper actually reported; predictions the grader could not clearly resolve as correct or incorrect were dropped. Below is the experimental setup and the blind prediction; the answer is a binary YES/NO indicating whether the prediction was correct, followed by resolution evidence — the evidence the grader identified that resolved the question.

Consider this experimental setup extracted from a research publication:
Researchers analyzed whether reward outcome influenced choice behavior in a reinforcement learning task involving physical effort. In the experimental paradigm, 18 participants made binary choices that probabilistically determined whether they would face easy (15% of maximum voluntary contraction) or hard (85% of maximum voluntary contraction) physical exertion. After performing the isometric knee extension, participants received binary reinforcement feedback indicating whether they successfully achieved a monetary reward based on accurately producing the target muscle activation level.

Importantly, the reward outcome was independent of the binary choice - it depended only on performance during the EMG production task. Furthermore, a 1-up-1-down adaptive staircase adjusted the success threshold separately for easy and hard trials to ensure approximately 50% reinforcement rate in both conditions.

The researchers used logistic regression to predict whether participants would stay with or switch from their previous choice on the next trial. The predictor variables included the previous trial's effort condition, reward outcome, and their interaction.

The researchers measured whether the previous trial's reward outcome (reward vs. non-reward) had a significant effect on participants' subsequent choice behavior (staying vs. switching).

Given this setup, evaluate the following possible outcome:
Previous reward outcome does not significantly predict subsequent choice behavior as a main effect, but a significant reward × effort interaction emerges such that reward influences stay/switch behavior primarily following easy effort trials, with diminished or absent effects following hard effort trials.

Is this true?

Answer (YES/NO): NO